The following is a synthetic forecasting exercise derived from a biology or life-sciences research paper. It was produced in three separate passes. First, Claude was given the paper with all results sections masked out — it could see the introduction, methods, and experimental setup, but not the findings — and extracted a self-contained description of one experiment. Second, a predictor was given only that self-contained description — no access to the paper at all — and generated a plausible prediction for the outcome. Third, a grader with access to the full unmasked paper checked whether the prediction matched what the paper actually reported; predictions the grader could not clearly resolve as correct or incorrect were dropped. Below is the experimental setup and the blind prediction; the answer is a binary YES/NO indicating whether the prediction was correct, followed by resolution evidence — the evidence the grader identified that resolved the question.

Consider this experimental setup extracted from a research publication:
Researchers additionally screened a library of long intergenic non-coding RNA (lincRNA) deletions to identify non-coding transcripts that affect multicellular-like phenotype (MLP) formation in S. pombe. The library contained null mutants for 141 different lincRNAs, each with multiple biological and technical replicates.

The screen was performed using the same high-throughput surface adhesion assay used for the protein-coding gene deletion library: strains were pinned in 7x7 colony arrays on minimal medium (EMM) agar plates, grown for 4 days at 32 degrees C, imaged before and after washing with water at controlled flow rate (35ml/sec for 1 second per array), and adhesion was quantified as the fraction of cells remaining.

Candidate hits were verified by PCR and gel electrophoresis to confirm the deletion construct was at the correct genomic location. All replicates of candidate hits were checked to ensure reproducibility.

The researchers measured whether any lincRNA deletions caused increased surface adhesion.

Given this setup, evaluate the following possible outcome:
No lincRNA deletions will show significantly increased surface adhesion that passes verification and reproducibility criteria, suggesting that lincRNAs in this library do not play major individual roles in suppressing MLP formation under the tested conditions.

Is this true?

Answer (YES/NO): NO